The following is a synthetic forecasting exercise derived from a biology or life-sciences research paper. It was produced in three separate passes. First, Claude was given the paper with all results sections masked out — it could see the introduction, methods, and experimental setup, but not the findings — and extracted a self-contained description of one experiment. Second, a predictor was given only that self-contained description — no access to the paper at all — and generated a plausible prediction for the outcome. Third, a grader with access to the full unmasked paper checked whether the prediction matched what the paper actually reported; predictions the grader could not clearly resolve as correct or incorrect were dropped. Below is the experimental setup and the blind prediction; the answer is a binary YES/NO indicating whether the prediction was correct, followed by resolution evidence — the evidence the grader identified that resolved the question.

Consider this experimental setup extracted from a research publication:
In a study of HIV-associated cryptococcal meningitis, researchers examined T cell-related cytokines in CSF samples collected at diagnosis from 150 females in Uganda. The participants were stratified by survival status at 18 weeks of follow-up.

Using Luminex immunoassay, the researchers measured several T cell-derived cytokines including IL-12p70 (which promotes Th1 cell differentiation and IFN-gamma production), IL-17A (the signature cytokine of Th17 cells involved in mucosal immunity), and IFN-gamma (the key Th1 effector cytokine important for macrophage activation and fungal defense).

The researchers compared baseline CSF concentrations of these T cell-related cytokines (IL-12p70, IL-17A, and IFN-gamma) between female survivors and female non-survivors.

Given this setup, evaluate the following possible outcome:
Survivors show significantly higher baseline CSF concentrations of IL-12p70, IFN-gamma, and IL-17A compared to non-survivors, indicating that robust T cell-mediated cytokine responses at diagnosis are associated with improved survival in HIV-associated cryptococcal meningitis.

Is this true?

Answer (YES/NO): YES